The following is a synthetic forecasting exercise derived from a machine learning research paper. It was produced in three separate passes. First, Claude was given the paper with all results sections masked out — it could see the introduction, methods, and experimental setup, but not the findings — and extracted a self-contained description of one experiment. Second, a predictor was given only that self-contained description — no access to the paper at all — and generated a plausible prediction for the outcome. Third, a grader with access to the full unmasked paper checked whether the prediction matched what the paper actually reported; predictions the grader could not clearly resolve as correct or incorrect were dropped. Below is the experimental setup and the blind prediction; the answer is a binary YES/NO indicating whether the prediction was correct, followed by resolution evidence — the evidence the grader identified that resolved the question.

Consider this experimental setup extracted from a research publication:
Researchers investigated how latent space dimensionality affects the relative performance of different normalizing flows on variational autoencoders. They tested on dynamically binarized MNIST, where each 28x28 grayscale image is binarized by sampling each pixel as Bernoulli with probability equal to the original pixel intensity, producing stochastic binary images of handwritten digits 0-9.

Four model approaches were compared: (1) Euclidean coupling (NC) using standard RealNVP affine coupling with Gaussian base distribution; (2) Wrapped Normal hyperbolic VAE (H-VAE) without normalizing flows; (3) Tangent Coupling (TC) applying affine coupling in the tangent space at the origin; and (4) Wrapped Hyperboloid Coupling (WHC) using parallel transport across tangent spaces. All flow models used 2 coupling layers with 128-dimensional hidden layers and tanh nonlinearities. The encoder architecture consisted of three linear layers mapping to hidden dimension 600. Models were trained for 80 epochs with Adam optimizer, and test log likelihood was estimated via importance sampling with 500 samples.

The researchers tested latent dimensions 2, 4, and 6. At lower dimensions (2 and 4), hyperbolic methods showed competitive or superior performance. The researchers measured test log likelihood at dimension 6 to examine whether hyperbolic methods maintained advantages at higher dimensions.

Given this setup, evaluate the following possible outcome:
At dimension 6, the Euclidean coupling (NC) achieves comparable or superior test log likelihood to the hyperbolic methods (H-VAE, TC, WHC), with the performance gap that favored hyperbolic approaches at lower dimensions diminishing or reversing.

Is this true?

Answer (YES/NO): YES